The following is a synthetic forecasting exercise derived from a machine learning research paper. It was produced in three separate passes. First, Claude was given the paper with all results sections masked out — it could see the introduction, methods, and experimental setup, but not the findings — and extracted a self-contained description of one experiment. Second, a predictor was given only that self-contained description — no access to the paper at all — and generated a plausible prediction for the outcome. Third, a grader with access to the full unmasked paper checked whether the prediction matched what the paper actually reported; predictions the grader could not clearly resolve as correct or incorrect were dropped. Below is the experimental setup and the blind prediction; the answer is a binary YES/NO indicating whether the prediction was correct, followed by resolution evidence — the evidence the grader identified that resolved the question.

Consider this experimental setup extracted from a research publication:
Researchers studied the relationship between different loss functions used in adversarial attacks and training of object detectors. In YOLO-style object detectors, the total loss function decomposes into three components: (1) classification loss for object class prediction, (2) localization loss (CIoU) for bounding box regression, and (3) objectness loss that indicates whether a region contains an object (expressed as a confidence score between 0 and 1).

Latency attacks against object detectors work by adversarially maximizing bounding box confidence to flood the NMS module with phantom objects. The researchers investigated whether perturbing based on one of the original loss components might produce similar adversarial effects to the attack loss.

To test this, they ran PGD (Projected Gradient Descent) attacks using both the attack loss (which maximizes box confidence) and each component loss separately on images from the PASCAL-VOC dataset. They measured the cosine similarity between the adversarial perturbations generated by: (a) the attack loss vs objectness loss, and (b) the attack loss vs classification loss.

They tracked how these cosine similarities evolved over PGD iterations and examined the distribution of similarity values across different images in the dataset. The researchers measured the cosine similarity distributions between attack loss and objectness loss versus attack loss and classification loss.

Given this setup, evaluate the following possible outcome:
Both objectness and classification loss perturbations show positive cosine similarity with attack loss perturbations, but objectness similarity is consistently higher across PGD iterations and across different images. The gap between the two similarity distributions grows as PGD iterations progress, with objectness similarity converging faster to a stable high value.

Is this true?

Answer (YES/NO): NO